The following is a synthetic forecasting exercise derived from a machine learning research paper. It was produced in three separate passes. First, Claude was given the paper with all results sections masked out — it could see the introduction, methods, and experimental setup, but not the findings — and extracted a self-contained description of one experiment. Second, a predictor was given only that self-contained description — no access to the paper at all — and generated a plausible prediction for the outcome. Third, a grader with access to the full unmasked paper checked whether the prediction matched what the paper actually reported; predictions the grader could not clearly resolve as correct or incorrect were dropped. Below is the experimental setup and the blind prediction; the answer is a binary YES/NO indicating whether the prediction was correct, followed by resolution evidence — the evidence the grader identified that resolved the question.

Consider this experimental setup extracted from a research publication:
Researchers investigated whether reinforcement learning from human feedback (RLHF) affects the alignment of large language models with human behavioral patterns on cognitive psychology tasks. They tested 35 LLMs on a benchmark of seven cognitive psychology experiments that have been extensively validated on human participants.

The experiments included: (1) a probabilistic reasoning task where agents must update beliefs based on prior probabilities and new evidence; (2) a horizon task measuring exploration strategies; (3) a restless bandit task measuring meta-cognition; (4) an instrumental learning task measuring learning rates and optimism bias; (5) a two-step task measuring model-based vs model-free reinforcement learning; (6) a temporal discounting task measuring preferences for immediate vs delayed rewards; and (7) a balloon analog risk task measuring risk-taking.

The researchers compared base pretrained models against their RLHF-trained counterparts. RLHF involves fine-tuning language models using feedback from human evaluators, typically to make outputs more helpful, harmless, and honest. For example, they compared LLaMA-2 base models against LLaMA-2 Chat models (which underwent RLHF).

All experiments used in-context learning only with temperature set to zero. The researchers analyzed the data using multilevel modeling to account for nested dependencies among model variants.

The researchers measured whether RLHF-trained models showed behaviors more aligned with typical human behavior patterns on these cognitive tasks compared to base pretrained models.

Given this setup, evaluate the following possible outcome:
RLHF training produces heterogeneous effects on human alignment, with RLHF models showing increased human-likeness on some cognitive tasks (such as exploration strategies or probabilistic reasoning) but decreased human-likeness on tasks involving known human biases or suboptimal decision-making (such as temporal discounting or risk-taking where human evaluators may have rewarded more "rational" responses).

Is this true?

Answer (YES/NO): NO